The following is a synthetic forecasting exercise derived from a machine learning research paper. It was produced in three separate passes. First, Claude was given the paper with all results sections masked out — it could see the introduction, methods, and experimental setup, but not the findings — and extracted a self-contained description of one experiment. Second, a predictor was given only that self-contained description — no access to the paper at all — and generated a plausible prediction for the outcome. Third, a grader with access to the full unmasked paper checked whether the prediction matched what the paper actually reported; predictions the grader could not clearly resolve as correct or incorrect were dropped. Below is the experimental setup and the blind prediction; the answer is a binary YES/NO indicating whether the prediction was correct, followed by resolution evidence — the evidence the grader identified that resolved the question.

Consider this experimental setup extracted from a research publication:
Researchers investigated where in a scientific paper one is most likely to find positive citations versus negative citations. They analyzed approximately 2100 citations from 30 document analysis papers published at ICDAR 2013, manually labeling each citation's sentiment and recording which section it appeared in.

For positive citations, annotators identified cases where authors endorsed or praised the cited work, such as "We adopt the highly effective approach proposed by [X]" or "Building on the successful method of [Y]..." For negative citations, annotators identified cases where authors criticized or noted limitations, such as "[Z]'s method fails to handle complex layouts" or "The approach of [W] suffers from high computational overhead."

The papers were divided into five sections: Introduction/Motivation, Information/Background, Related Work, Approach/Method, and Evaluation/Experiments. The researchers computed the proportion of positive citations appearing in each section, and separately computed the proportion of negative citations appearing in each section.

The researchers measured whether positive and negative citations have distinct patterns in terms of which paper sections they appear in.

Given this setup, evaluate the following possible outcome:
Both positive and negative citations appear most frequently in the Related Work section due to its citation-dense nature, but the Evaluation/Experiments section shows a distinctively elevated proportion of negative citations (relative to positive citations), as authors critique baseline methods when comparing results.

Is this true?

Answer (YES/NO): NO